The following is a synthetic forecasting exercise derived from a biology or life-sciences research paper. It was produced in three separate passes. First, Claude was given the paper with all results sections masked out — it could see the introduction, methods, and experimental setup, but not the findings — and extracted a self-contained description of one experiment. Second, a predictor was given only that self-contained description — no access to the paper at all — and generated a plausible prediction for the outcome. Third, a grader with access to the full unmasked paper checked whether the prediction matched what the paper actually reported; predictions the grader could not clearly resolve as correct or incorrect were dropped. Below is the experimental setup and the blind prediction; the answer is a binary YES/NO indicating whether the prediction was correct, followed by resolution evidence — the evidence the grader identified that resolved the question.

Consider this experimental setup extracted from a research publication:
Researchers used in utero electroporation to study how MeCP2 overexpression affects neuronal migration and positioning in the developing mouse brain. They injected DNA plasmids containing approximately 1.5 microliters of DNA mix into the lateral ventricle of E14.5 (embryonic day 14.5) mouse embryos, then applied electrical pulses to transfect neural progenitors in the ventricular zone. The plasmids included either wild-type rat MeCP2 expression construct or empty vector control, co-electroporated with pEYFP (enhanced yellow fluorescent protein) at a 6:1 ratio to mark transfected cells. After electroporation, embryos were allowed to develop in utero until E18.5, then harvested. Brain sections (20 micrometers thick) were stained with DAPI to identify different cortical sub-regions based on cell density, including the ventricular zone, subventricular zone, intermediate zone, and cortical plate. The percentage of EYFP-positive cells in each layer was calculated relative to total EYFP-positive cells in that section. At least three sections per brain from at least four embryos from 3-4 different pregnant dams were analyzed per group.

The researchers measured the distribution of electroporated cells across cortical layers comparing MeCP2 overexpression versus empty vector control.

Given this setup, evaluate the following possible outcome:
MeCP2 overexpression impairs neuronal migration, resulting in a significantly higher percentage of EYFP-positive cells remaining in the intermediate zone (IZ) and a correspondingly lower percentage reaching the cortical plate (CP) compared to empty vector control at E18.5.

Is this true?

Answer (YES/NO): NO